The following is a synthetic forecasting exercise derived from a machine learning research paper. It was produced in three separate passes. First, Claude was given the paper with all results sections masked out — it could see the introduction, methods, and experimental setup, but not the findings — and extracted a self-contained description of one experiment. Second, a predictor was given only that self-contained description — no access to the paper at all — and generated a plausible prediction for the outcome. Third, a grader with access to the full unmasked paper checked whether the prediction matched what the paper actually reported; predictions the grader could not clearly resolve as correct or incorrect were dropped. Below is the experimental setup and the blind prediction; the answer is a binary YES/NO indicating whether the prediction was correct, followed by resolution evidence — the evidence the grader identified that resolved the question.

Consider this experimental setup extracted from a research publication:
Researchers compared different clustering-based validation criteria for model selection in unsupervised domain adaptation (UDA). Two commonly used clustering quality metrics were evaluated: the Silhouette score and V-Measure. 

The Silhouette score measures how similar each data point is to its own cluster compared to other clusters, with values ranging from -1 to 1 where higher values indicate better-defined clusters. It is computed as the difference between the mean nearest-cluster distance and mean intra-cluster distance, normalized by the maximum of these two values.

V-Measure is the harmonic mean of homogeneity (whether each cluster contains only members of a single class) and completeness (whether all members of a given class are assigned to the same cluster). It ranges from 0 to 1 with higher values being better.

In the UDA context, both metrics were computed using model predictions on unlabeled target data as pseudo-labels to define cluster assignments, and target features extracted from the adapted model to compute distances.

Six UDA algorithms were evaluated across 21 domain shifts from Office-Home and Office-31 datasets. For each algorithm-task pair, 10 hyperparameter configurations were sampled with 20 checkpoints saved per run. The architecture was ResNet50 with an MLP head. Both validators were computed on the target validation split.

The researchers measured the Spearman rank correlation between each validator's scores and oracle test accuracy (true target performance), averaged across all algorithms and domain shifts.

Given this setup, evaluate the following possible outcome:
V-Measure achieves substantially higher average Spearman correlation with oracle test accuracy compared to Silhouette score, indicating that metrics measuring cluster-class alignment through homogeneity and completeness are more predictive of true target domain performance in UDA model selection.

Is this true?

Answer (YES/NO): YES